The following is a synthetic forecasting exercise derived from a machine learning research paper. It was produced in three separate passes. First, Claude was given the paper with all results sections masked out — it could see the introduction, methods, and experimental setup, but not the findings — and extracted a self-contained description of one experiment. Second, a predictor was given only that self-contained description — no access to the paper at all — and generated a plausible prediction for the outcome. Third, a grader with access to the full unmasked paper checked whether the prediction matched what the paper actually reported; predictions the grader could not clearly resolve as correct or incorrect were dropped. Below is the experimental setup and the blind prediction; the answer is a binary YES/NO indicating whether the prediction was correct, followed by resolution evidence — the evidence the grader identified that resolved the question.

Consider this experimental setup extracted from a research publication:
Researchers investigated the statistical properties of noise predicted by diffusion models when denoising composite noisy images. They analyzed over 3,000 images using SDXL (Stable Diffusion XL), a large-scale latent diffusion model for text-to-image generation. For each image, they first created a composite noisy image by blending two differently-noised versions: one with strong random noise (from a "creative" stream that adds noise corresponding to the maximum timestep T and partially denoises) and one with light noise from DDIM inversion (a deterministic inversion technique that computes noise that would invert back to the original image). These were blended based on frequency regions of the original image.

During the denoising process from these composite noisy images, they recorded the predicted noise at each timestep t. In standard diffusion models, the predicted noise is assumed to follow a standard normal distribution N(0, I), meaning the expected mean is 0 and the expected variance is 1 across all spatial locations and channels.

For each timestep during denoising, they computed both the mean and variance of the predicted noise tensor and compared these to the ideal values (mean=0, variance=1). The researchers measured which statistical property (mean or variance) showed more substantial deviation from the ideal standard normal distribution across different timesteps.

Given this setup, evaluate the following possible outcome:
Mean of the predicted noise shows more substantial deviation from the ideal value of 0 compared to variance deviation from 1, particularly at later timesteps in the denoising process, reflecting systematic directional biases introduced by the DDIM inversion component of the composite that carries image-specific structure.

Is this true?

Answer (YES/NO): NO